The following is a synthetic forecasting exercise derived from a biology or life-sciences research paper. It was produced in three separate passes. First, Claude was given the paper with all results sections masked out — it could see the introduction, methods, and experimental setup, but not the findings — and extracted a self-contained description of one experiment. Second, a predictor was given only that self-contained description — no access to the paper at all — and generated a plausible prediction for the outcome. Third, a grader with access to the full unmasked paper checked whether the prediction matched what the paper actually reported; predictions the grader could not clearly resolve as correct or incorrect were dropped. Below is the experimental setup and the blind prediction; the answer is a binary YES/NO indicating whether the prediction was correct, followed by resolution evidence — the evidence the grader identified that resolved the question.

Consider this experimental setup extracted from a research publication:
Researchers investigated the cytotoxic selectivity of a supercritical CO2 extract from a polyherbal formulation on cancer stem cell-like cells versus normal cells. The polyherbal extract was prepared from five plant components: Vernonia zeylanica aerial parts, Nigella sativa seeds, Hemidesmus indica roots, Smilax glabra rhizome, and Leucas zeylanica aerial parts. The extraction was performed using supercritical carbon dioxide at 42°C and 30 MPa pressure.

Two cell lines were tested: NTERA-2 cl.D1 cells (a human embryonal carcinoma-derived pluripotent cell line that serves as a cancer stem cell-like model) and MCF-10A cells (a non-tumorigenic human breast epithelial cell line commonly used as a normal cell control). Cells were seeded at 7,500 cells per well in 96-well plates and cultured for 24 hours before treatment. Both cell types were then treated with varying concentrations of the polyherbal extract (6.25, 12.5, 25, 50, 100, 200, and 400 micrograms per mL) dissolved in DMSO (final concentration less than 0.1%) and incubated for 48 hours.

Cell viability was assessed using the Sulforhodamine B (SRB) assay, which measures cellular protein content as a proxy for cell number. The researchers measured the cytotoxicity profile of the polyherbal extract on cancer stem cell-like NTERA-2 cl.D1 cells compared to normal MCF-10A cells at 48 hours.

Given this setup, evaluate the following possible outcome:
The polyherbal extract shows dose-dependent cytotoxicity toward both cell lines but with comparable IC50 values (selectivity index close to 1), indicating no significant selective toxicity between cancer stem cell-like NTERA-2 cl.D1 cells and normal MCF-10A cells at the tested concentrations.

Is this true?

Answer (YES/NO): NO